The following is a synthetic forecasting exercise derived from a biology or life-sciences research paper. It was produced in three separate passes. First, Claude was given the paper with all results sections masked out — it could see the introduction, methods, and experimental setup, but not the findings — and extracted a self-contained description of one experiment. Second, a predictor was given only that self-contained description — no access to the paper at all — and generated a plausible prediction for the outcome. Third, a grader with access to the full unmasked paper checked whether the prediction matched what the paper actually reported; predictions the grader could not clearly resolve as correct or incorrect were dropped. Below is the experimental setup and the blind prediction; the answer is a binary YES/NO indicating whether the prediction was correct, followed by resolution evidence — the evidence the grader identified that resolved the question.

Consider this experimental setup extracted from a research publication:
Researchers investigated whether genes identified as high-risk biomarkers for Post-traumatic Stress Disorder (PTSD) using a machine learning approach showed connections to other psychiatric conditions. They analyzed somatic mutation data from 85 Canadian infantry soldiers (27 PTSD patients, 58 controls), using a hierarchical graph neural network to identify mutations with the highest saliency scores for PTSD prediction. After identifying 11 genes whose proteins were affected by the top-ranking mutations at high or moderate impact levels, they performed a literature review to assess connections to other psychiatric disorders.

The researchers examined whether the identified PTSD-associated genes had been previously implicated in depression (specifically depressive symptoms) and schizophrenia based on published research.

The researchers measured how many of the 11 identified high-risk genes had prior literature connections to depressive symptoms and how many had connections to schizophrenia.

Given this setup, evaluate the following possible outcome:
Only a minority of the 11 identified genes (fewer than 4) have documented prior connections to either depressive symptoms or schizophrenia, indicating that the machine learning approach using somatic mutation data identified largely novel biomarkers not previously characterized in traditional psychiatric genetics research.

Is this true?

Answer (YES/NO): NO